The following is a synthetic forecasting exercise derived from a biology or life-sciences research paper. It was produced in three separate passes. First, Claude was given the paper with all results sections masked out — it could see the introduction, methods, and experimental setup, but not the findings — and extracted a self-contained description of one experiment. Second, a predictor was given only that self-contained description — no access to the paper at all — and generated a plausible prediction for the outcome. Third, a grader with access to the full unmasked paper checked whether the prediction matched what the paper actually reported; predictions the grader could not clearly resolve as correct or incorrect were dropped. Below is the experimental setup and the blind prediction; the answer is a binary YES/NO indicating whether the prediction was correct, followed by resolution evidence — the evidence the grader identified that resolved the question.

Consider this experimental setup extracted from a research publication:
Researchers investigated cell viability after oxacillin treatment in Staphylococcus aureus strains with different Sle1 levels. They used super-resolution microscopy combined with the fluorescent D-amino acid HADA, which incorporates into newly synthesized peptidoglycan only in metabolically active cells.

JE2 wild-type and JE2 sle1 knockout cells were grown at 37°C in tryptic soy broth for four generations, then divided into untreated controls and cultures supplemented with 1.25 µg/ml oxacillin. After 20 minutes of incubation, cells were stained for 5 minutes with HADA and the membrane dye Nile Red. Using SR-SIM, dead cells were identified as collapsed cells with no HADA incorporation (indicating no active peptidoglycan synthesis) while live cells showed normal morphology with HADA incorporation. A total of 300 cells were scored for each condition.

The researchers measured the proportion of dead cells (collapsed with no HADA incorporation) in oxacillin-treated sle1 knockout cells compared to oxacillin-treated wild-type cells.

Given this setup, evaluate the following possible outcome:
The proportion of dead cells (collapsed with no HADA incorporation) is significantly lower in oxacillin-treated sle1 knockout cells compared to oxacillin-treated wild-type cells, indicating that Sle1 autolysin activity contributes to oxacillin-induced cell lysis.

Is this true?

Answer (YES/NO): NO